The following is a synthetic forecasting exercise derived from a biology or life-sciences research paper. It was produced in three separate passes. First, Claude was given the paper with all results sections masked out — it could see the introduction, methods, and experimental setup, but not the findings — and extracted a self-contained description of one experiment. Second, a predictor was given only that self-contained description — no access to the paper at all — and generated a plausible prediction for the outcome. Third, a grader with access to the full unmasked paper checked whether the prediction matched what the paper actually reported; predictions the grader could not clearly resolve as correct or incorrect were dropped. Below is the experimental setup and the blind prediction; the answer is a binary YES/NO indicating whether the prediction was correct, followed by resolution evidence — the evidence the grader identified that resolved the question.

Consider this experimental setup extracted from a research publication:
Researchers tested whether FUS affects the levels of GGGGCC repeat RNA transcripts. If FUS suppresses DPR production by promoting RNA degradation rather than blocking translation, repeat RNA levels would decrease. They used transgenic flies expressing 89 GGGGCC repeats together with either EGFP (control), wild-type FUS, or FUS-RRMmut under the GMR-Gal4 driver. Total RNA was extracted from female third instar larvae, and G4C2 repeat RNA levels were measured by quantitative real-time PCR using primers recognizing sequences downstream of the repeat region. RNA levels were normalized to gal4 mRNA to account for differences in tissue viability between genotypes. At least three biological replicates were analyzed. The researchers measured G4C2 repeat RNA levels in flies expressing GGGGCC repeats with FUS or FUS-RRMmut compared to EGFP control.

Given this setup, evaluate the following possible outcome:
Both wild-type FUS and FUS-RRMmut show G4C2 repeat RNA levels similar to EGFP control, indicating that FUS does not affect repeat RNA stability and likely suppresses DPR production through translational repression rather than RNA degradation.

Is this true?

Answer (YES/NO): YES